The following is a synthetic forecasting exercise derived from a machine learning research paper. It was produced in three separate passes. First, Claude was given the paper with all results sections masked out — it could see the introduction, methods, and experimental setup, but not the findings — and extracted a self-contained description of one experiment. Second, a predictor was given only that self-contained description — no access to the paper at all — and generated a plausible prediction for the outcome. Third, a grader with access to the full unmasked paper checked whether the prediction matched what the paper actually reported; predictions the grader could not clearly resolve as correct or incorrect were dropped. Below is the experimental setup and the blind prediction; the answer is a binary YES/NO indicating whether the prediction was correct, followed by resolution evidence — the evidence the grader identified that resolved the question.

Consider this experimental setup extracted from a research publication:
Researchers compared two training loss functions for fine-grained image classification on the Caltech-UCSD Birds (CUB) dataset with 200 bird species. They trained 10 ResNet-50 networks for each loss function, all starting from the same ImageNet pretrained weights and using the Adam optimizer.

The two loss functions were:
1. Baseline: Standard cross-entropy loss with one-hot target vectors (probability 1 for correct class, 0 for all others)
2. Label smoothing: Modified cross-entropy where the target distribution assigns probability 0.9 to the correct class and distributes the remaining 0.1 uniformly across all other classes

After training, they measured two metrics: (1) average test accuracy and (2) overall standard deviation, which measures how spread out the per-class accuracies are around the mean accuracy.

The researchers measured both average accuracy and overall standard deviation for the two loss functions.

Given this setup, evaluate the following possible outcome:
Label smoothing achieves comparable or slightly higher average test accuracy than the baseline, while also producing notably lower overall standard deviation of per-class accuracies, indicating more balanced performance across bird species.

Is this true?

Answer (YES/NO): NO